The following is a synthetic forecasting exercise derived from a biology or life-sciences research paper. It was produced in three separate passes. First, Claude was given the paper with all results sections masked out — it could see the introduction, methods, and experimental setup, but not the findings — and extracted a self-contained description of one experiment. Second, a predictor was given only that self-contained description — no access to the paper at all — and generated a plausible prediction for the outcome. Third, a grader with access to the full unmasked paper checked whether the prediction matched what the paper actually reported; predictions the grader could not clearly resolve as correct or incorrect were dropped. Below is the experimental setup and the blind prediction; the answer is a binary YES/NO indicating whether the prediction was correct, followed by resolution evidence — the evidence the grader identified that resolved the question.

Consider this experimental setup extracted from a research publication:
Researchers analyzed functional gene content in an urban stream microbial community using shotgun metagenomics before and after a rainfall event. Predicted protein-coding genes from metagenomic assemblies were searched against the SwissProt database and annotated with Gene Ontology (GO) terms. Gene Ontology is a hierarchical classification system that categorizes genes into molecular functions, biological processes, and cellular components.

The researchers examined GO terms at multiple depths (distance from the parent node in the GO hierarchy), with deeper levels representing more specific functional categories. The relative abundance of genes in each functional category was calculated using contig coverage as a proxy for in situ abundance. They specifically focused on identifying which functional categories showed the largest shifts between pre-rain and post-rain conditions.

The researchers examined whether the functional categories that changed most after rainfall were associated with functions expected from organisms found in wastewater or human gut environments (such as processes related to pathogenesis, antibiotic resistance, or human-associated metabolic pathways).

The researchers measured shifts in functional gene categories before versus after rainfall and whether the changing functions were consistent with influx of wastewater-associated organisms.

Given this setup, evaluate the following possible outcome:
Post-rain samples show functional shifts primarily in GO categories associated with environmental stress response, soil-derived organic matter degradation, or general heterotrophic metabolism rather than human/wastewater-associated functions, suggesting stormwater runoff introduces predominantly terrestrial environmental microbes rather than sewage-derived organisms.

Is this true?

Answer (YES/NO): NO